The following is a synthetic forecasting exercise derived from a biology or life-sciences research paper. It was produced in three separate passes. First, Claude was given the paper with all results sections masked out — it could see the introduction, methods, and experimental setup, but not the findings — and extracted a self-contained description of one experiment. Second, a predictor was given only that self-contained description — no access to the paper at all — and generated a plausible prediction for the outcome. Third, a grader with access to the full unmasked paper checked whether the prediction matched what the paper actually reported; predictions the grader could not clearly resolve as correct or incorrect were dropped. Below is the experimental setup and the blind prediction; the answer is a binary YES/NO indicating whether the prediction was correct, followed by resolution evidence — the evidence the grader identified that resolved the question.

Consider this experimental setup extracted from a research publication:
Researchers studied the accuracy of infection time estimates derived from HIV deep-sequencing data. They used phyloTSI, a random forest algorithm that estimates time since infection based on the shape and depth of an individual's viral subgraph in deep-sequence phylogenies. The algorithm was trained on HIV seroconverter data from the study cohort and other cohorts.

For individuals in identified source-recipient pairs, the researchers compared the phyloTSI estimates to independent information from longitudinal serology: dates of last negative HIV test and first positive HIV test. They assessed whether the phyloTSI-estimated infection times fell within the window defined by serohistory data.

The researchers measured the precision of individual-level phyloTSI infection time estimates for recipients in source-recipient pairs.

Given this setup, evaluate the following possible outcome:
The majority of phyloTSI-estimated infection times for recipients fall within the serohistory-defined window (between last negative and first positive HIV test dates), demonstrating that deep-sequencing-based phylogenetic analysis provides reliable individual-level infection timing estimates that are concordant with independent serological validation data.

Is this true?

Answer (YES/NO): NO